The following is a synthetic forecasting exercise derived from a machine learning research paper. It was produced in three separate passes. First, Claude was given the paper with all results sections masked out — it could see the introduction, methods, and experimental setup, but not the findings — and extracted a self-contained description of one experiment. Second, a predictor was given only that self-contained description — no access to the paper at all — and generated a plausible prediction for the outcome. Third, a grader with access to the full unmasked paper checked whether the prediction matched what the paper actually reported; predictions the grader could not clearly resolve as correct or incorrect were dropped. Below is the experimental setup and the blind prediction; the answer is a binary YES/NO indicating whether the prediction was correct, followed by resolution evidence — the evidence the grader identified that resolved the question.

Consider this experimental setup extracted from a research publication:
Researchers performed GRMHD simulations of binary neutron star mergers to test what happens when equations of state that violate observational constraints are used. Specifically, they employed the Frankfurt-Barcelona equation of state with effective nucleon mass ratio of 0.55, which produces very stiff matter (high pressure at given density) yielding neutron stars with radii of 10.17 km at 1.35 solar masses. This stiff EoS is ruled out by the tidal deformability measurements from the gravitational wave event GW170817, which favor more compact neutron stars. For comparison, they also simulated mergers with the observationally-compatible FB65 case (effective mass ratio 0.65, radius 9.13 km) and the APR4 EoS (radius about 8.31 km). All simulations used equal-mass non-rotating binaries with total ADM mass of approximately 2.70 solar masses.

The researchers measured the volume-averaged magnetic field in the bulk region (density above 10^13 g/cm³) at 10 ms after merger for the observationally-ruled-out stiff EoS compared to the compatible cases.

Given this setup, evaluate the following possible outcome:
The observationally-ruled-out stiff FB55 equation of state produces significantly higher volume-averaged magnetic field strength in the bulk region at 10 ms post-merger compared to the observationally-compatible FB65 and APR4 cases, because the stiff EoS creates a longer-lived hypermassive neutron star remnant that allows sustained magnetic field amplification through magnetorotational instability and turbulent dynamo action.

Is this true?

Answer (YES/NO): NO